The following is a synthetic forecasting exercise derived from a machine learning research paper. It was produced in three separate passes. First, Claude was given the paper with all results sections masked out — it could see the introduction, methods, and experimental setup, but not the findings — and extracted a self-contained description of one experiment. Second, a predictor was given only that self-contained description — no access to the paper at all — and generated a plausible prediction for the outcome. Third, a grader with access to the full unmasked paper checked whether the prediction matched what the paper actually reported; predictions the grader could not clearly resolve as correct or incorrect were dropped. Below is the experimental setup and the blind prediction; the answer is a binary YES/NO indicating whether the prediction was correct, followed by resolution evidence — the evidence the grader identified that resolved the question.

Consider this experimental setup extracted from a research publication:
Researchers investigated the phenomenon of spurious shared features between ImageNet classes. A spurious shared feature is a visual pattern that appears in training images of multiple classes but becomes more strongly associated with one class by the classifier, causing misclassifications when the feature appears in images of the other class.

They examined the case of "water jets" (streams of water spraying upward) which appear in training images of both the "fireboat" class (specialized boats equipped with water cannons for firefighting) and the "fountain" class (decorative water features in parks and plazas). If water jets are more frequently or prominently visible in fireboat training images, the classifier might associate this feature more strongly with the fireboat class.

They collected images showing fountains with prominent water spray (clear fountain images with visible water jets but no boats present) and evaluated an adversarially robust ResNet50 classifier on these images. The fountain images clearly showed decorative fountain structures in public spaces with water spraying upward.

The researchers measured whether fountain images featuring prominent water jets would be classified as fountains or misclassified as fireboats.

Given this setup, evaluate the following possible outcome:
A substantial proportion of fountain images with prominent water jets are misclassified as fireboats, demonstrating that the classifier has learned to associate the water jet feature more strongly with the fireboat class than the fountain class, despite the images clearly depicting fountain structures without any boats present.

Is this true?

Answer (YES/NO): YES